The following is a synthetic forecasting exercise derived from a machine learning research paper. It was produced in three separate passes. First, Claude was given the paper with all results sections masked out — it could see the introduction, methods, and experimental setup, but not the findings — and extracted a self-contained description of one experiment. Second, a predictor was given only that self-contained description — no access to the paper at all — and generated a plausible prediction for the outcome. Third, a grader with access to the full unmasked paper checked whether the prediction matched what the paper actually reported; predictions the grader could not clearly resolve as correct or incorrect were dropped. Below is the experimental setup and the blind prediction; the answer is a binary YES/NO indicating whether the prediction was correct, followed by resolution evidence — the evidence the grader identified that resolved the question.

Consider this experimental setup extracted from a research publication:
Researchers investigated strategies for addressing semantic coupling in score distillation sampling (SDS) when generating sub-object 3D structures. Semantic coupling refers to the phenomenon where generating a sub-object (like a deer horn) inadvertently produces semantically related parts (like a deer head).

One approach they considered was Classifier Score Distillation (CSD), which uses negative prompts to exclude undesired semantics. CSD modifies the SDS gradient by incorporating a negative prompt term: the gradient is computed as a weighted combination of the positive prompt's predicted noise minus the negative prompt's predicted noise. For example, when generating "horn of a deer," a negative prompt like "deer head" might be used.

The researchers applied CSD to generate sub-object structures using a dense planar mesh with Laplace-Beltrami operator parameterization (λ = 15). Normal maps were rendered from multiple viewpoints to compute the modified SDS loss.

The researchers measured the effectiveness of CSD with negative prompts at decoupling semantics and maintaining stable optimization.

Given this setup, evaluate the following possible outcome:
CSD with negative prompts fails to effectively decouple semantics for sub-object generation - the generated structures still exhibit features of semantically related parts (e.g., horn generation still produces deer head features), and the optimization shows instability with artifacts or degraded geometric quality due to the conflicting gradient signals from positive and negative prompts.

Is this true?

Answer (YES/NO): YES